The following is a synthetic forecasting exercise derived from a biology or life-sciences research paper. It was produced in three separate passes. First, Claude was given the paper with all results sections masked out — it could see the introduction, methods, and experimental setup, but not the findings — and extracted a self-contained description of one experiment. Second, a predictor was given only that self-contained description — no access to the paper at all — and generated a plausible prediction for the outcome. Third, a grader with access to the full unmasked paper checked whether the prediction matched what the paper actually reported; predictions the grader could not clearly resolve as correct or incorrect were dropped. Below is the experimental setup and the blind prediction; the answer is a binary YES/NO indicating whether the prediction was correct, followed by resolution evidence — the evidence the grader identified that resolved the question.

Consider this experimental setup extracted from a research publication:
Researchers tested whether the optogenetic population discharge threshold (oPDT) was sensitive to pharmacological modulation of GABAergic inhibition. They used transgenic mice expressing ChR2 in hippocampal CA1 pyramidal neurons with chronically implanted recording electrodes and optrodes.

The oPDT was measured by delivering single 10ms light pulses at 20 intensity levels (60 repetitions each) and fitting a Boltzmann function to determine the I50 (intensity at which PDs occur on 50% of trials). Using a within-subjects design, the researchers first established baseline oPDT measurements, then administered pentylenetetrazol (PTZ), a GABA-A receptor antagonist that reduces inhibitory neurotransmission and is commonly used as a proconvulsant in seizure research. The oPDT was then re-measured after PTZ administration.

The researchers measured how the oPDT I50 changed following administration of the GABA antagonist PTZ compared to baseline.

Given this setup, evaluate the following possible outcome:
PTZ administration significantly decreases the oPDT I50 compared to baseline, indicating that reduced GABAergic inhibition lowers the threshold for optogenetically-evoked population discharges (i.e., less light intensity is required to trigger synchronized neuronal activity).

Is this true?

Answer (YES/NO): YES